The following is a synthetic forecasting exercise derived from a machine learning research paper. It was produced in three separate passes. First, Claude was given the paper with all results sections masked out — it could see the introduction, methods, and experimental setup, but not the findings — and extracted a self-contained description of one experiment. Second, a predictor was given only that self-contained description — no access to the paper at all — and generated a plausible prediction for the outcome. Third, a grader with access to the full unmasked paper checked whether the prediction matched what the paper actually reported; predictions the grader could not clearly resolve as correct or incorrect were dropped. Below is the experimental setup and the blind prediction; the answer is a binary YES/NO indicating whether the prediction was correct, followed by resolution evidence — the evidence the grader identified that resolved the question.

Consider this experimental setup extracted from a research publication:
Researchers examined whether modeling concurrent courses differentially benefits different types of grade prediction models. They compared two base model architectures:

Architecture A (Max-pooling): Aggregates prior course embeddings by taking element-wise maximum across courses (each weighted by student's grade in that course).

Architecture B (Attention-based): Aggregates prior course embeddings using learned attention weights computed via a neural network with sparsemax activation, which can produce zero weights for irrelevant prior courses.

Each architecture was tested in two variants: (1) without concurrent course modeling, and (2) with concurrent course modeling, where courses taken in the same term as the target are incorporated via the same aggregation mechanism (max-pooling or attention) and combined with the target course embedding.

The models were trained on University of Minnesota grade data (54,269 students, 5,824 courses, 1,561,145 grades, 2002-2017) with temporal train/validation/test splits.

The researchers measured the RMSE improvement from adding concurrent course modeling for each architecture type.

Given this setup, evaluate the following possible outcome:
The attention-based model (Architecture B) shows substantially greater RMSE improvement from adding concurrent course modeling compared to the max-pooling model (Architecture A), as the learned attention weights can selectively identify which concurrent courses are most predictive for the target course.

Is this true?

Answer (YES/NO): NO